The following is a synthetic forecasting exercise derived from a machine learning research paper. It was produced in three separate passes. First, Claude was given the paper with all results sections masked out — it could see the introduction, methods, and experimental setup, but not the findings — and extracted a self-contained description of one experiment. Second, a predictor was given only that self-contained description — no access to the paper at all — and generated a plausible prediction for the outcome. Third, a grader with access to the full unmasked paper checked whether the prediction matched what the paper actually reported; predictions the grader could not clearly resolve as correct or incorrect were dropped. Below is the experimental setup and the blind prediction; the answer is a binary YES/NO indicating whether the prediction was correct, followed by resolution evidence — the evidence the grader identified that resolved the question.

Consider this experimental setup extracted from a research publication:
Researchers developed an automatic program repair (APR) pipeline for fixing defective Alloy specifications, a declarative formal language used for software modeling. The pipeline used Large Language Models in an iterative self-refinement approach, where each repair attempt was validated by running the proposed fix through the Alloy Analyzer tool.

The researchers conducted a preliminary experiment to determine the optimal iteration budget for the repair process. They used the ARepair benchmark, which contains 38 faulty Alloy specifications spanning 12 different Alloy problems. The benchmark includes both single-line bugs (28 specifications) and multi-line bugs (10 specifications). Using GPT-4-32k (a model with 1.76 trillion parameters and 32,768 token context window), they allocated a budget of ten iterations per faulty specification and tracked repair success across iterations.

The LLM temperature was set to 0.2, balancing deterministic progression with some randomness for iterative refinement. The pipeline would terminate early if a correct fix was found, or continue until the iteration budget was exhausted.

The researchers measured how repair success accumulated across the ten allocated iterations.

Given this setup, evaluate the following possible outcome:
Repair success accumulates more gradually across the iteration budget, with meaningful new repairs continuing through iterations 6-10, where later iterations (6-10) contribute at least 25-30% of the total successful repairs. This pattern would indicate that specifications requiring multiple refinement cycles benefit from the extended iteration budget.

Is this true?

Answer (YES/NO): NO